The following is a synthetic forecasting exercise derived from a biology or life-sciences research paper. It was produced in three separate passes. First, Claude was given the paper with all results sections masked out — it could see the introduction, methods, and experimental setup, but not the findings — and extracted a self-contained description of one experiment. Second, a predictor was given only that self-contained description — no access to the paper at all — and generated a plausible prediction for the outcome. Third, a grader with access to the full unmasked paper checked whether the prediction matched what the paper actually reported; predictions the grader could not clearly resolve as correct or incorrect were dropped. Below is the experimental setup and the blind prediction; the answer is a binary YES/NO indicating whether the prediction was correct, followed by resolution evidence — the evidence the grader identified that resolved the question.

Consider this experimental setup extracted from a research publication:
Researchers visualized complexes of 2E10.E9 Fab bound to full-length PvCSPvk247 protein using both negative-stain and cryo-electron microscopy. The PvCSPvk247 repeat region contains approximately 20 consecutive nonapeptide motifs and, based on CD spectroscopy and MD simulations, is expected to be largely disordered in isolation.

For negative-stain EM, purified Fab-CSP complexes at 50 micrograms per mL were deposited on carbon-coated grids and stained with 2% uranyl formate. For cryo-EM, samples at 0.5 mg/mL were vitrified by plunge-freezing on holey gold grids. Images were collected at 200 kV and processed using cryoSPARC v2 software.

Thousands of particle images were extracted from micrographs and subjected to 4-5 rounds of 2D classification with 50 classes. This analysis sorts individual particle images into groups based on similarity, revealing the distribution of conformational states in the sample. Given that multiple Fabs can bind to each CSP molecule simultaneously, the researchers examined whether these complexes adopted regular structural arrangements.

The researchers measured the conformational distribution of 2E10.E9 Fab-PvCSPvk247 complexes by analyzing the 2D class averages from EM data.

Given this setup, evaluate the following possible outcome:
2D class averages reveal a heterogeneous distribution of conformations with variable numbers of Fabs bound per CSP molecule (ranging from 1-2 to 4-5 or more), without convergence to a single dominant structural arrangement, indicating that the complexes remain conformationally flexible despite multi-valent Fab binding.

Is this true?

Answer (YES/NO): NO